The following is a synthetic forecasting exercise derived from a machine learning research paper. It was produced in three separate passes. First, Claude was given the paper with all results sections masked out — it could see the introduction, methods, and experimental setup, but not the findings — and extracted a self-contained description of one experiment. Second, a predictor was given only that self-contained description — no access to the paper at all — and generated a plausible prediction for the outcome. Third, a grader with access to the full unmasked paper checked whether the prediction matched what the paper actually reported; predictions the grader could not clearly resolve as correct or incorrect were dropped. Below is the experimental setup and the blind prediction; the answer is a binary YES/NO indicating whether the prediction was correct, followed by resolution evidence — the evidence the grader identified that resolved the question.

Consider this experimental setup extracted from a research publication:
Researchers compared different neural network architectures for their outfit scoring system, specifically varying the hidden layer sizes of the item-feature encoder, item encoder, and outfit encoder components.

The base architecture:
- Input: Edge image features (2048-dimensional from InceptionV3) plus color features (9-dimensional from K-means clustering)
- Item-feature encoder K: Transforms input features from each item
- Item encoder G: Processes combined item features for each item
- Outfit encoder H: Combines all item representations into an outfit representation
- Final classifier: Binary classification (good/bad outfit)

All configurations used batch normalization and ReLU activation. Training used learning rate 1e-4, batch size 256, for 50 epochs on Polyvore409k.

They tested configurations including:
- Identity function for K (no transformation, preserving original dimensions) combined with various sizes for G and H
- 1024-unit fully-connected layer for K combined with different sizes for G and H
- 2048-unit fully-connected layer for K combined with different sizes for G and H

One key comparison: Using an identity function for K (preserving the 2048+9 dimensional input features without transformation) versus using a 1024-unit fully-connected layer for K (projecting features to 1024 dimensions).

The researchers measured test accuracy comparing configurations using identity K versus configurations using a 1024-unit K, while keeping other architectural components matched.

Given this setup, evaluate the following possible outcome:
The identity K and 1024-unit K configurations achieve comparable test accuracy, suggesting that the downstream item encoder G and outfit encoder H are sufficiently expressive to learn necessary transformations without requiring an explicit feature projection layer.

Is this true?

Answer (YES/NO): NO